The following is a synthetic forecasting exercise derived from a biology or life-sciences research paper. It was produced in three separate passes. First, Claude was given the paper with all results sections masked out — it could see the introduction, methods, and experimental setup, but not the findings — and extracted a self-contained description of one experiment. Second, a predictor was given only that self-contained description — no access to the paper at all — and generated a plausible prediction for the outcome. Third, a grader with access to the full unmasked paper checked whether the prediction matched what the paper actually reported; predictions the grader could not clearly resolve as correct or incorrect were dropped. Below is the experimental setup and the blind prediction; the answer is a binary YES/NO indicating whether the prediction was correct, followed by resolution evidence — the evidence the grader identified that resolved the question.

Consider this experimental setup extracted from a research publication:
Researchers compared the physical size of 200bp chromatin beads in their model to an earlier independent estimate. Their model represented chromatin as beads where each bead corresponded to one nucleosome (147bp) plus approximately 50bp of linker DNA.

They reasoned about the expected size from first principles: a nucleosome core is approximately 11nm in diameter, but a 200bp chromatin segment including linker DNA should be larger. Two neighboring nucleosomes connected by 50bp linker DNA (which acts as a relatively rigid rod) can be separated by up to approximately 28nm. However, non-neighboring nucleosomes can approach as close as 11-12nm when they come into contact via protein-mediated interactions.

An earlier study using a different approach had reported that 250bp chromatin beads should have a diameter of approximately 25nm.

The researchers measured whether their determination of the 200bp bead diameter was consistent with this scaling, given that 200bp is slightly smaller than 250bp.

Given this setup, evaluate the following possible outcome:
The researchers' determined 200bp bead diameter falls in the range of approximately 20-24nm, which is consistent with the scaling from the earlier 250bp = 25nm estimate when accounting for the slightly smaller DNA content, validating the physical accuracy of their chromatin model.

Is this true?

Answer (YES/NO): YES